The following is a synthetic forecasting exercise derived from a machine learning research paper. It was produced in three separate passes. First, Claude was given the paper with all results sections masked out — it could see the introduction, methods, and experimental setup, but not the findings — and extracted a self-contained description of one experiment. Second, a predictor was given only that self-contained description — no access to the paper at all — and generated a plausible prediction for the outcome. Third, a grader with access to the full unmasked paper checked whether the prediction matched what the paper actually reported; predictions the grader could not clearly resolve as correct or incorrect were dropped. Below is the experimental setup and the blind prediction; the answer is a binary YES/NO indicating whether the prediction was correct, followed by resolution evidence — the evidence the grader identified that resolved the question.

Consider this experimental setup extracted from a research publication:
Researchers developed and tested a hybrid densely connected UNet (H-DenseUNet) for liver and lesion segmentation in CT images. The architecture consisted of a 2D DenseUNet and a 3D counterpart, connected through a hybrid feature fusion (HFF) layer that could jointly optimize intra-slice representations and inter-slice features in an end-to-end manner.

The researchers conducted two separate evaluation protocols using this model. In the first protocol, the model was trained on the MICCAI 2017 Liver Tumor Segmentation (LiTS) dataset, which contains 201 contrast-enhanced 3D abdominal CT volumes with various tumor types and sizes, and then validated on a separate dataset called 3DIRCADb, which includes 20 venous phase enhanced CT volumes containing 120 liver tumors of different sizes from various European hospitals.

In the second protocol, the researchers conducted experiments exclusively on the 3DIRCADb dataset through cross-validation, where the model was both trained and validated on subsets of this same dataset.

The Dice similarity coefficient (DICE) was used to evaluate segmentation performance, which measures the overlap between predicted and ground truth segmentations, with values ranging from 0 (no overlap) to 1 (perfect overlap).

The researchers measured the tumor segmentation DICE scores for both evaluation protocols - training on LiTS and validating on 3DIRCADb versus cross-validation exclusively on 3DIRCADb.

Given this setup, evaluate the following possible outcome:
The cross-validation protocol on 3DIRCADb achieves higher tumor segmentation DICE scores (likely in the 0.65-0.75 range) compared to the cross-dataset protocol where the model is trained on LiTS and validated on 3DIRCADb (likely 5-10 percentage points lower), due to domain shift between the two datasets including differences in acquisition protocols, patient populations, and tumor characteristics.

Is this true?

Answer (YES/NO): NO